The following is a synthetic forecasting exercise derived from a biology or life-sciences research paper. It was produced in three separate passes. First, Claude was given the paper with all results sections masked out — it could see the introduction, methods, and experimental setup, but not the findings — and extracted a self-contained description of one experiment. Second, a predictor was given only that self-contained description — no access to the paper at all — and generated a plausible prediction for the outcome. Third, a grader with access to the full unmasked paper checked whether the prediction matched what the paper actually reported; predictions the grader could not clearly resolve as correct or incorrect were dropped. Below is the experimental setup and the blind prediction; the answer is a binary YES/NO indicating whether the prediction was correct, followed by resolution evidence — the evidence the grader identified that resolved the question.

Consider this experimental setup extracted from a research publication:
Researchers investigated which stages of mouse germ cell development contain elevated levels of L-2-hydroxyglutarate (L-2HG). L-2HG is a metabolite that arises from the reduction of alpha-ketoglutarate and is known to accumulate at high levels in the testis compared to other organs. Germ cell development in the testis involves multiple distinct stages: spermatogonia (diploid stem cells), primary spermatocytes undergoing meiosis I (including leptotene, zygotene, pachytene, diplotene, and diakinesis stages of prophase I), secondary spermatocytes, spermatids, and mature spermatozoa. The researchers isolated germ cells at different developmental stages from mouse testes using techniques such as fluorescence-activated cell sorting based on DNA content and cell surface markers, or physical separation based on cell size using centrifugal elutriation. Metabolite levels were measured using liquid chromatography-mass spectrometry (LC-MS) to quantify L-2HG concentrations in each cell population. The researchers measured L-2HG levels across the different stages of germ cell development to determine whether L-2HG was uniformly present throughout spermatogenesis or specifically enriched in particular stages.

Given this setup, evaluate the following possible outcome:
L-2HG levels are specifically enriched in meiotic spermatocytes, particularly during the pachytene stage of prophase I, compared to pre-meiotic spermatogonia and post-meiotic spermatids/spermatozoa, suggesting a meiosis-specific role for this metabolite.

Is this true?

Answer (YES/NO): NO